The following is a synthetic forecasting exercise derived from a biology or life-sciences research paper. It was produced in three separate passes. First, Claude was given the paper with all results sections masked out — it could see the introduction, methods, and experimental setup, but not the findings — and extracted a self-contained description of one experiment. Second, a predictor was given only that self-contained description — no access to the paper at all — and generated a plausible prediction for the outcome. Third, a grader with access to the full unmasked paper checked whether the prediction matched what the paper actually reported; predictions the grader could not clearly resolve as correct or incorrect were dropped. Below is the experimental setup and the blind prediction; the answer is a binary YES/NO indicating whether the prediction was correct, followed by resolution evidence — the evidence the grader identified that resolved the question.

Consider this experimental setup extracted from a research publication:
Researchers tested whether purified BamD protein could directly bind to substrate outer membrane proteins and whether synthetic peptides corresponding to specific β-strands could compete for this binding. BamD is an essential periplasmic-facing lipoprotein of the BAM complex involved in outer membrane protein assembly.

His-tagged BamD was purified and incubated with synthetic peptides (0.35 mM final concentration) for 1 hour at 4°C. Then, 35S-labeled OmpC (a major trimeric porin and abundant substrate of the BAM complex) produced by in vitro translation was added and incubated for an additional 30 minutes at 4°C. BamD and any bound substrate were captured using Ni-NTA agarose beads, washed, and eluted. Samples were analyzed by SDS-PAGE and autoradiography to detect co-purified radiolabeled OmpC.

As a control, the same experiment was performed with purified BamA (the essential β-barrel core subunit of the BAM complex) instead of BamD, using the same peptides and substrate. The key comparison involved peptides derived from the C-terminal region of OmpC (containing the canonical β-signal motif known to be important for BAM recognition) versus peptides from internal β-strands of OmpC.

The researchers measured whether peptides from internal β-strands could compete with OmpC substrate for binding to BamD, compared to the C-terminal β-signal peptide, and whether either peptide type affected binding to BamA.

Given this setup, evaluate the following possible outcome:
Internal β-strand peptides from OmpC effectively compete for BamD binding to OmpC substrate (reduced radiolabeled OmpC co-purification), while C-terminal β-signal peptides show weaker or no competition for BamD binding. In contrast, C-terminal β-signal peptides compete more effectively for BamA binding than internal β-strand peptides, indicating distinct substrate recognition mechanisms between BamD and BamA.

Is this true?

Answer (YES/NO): YES